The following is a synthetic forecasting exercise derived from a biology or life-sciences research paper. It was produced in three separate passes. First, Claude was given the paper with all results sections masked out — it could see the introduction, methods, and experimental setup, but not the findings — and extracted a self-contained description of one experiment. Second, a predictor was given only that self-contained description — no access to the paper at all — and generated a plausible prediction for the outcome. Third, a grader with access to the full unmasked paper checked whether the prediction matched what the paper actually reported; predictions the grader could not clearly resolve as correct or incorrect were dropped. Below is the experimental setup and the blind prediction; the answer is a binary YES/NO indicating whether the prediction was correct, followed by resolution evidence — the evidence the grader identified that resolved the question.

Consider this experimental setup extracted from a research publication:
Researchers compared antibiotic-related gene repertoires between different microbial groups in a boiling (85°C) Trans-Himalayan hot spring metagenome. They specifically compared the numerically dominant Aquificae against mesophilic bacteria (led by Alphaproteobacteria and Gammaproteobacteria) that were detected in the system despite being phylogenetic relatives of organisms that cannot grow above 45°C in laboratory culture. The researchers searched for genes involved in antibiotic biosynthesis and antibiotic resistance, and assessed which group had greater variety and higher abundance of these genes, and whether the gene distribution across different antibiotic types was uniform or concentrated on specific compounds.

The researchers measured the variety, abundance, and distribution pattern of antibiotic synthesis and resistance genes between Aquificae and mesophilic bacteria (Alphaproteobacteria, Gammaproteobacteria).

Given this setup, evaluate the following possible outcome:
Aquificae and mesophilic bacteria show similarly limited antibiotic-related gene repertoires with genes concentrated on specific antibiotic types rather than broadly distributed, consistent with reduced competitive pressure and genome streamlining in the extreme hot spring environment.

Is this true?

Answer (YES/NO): NO